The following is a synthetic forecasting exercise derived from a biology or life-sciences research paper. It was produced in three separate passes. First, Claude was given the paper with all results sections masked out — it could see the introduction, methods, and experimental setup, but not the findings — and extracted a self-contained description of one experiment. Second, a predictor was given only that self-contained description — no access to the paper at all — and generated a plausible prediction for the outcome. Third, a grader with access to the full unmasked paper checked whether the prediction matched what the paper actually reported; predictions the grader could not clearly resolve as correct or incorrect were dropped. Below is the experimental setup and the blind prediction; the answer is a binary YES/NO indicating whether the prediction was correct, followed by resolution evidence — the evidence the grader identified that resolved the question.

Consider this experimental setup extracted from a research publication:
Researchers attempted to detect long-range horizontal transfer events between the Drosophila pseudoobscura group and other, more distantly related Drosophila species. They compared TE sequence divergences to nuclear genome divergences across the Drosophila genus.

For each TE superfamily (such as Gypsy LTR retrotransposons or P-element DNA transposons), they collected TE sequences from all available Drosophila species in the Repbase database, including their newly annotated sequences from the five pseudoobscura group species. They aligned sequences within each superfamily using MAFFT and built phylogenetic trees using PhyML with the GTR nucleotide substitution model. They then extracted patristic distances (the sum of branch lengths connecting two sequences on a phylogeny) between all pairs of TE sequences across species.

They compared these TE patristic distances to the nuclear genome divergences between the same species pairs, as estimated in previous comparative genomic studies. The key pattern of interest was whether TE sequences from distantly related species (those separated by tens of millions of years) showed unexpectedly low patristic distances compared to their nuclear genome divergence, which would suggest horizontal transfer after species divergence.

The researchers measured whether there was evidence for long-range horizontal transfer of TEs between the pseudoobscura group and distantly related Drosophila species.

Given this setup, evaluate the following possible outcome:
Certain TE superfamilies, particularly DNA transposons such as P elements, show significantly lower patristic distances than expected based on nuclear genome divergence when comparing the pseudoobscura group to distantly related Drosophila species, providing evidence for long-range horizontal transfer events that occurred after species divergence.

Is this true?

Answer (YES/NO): NO